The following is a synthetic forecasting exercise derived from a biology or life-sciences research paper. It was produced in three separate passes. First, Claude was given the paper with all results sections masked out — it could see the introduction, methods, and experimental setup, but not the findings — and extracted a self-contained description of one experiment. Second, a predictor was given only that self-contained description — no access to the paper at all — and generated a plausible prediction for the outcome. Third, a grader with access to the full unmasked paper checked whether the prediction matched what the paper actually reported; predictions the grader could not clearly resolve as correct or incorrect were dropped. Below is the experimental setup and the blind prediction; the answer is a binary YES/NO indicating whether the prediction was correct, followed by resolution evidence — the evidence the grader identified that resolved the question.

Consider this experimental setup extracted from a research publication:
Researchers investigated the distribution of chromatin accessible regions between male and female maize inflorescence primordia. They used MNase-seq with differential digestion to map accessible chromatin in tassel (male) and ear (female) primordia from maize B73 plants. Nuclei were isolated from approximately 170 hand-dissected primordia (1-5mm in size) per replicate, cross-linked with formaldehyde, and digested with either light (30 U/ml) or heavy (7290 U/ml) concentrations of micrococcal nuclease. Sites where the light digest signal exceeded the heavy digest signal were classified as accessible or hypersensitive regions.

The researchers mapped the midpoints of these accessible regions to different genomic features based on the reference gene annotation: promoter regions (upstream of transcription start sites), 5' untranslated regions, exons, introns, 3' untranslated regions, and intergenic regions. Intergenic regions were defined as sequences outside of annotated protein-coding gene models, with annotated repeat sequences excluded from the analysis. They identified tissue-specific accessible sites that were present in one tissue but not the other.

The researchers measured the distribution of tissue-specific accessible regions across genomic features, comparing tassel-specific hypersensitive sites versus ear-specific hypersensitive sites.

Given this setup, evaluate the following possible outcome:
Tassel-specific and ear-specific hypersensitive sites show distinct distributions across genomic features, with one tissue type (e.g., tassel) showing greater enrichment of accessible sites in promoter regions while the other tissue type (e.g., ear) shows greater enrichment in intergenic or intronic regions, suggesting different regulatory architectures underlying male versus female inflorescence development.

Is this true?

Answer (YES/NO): NO